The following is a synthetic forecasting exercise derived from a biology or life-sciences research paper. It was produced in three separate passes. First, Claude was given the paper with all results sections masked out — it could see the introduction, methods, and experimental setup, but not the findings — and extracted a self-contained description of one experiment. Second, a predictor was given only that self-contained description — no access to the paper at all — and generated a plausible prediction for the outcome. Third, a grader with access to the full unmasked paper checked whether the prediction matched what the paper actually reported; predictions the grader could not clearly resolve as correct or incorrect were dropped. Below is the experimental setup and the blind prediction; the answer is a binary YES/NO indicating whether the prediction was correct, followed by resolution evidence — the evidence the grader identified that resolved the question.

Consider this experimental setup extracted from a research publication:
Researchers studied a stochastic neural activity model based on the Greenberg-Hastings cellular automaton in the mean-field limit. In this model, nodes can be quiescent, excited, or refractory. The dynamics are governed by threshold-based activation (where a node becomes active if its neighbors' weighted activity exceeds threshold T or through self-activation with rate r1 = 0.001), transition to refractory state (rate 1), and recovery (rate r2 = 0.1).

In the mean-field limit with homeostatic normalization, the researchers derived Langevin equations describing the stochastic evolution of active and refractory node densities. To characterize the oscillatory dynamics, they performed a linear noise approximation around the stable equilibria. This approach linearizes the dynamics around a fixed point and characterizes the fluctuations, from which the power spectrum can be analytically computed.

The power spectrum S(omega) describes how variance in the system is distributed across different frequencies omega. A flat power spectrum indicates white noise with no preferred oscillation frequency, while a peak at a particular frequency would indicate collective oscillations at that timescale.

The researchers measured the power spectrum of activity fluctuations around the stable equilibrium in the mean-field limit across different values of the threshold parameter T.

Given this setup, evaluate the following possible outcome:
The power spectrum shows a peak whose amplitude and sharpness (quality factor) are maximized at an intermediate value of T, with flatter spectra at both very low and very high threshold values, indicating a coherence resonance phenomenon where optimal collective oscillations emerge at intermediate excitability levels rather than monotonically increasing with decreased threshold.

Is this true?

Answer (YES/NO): NO